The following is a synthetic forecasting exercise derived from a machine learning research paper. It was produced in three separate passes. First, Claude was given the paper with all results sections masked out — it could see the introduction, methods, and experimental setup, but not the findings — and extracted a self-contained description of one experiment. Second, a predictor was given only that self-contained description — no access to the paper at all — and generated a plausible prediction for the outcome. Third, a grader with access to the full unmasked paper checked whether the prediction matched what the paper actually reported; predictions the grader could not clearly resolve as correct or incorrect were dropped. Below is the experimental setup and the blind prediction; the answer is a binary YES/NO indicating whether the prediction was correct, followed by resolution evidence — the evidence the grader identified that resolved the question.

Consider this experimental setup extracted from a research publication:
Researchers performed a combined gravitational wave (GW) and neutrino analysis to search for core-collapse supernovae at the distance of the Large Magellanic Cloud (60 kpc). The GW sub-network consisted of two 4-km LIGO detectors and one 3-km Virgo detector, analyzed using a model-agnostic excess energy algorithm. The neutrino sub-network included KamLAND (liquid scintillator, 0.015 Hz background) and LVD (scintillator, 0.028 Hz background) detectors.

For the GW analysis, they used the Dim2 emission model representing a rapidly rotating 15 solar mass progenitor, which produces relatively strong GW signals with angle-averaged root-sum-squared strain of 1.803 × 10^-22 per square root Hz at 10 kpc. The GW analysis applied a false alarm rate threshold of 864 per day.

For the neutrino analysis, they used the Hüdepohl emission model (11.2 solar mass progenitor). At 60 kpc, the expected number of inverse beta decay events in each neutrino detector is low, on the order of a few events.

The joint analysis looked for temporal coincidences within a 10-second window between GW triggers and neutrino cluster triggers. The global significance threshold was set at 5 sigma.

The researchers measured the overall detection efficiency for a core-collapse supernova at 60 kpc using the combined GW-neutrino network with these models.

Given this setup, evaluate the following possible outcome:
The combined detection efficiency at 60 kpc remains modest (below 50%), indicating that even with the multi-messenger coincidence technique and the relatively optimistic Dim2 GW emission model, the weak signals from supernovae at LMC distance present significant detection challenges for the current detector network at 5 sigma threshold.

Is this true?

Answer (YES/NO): YES